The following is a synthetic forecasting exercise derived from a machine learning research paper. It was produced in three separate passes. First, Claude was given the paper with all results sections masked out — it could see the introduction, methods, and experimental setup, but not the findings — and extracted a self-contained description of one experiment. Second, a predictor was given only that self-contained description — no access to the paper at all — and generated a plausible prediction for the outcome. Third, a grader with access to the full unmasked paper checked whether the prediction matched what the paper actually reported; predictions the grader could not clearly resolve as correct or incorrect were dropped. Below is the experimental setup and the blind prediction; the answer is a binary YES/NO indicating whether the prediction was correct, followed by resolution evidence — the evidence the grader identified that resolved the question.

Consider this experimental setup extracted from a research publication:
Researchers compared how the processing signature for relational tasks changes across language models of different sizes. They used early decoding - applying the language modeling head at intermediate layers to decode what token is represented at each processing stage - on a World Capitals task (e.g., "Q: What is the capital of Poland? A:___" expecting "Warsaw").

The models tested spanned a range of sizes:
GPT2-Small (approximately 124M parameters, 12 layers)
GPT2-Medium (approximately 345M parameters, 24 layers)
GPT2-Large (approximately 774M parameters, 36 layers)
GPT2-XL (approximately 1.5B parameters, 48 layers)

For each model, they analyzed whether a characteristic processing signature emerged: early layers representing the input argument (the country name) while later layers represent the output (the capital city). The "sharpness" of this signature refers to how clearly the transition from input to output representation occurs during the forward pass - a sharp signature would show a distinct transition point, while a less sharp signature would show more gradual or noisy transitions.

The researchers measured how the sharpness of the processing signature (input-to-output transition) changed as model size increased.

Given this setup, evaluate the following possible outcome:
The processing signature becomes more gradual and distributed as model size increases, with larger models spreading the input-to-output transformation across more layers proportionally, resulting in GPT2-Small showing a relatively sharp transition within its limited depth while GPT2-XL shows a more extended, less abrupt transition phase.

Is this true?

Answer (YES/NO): NO